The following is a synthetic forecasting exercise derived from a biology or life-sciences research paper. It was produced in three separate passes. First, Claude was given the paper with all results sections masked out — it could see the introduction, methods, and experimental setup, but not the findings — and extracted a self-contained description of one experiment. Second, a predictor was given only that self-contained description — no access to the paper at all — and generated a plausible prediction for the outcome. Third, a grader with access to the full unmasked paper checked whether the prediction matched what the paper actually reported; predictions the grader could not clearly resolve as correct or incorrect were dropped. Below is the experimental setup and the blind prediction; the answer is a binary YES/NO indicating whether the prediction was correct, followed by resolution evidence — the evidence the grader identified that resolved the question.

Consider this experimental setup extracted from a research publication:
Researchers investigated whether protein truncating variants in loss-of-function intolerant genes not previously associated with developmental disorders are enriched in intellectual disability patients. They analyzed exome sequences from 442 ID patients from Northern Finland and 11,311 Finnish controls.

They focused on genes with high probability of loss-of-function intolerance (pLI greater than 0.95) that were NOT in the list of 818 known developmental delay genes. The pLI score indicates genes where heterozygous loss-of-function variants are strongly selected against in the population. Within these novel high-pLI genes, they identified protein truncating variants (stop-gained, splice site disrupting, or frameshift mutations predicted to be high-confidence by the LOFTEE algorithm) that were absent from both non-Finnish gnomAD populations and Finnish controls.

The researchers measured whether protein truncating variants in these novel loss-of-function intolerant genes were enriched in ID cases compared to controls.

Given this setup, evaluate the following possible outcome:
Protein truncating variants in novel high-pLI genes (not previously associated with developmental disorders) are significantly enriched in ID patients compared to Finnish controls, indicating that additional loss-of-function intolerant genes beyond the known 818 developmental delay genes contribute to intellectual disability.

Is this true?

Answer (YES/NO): YES